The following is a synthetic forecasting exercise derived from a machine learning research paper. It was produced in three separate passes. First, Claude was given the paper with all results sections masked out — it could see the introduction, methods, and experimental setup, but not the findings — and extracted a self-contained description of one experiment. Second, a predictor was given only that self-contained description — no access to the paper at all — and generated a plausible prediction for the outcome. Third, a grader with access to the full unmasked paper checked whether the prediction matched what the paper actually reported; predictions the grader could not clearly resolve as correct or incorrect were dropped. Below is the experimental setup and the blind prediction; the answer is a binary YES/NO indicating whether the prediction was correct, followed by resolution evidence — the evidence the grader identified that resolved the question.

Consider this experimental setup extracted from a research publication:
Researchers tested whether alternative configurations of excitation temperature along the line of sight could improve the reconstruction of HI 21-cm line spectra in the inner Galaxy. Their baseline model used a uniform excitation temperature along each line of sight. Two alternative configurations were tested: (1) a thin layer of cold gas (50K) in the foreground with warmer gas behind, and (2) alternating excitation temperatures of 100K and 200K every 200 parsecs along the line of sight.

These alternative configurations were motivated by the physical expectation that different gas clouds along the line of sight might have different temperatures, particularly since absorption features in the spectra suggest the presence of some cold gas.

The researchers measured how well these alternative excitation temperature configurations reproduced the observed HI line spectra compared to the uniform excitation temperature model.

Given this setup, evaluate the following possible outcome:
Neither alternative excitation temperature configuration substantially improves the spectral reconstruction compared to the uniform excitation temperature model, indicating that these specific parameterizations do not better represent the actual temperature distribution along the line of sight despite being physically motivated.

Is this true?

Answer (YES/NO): YES